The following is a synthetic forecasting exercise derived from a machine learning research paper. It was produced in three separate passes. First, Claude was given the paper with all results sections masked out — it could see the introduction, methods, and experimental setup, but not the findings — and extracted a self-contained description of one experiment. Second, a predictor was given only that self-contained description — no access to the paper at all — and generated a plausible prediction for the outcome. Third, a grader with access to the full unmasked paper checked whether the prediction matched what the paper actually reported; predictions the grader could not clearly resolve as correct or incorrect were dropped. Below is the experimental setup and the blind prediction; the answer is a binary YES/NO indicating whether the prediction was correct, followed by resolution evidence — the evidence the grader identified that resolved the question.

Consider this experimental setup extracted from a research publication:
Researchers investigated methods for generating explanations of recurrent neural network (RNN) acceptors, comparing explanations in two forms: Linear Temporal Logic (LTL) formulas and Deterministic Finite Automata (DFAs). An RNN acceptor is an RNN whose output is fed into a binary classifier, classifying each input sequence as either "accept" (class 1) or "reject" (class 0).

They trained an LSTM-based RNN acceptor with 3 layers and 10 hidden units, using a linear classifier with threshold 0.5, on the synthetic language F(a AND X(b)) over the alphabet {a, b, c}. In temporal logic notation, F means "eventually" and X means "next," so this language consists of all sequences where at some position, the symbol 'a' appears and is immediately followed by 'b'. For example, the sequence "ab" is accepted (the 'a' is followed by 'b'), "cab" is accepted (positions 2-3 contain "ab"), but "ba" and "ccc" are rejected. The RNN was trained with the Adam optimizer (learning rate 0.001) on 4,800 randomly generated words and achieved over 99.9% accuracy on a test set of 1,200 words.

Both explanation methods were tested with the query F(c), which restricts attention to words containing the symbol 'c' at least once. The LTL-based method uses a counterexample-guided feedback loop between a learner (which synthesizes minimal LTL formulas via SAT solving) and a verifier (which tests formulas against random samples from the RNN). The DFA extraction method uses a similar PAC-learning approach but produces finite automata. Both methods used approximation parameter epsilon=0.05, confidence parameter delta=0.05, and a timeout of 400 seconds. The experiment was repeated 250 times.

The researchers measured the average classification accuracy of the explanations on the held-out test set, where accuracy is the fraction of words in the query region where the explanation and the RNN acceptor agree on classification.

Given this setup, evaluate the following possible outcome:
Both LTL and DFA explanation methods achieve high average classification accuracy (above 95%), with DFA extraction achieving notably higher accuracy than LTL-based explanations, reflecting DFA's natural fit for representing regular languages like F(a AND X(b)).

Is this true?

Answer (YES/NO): NO